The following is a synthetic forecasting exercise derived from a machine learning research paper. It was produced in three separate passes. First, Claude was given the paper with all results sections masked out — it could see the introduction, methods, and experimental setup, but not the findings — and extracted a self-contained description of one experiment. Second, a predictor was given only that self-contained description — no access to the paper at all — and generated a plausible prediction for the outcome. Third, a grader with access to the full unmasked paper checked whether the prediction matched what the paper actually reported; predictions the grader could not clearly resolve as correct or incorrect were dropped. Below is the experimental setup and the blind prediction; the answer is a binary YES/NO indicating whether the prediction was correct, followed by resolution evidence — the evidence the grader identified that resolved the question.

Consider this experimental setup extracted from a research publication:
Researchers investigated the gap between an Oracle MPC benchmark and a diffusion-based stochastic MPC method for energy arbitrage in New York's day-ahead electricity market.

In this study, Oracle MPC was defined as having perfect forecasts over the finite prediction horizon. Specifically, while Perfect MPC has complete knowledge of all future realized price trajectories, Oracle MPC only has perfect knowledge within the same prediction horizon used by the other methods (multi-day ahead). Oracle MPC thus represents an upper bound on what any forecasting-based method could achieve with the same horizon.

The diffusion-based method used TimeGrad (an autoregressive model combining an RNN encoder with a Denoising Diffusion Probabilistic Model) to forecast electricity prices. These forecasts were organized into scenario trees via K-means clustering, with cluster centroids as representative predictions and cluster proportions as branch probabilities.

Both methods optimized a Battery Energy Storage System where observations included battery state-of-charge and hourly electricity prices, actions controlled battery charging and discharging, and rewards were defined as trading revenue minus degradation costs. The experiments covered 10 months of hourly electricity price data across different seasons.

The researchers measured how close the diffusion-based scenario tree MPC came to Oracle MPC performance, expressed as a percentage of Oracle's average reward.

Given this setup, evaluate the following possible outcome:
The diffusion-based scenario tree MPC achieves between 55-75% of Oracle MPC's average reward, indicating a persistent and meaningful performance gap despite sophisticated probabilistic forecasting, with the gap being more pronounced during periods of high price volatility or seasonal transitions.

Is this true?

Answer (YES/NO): NO